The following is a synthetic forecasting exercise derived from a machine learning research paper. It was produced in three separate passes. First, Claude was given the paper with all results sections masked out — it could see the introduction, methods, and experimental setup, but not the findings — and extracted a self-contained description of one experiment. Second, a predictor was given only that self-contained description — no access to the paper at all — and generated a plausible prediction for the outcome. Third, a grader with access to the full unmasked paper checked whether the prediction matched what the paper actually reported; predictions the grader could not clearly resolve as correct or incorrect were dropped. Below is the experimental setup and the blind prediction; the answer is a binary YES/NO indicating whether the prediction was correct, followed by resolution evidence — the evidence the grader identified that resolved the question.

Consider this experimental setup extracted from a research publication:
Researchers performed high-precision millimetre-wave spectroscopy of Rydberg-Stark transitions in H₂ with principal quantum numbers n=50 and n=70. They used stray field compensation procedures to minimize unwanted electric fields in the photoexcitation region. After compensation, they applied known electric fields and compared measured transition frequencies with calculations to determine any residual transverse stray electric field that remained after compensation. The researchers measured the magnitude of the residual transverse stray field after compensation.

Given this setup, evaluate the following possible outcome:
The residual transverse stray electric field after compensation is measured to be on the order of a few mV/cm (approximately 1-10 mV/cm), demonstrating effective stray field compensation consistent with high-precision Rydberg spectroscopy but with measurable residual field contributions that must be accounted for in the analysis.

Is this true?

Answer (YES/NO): NO